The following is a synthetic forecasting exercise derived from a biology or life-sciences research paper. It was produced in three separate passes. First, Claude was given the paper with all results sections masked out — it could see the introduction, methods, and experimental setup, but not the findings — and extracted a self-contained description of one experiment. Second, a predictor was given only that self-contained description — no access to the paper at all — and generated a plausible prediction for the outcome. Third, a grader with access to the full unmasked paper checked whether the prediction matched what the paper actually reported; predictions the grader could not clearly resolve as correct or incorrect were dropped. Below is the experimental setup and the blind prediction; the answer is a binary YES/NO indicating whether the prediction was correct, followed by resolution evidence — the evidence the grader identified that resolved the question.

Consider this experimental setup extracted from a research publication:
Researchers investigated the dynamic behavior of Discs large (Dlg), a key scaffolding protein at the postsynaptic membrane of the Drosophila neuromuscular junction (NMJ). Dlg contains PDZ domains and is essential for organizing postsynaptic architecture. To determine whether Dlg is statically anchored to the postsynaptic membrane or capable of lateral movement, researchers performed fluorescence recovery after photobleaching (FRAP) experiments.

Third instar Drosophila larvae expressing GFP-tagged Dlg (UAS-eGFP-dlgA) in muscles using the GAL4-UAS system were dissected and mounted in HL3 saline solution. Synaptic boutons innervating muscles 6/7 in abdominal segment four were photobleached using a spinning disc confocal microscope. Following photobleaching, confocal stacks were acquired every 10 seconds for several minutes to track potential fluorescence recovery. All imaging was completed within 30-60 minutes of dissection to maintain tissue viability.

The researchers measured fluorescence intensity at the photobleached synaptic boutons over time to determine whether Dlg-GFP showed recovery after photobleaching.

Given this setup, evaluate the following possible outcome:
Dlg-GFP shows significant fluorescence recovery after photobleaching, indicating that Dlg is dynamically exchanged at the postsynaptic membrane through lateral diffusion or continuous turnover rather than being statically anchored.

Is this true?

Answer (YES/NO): YES